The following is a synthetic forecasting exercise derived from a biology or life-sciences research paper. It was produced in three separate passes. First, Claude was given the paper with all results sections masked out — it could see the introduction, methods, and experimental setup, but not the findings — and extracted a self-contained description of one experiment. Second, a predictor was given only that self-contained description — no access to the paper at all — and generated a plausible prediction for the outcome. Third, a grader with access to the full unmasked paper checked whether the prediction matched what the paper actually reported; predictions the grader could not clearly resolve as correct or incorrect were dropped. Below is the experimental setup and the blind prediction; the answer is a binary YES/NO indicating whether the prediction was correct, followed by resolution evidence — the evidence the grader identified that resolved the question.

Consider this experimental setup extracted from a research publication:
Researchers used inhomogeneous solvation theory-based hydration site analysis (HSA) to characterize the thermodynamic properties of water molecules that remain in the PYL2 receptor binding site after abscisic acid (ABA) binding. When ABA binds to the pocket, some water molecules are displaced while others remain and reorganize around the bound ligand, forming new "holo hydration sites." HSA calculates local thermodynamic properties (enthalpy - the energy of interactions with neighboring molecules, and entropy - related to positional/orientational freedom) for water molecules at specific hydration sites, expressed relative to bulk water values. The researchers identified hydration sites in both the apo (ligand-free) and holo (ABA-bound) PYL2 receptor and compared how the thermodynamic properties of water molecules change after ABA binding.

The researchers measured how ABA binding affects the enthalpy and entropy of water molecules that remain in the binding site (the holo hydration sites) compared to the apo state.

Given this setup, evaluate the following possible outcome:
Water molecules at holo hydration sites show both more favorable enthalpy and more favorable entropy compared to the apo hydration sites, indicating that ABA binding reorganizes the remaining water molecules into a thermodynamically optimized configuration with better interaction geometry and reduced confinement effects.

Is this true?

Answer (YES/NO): NO